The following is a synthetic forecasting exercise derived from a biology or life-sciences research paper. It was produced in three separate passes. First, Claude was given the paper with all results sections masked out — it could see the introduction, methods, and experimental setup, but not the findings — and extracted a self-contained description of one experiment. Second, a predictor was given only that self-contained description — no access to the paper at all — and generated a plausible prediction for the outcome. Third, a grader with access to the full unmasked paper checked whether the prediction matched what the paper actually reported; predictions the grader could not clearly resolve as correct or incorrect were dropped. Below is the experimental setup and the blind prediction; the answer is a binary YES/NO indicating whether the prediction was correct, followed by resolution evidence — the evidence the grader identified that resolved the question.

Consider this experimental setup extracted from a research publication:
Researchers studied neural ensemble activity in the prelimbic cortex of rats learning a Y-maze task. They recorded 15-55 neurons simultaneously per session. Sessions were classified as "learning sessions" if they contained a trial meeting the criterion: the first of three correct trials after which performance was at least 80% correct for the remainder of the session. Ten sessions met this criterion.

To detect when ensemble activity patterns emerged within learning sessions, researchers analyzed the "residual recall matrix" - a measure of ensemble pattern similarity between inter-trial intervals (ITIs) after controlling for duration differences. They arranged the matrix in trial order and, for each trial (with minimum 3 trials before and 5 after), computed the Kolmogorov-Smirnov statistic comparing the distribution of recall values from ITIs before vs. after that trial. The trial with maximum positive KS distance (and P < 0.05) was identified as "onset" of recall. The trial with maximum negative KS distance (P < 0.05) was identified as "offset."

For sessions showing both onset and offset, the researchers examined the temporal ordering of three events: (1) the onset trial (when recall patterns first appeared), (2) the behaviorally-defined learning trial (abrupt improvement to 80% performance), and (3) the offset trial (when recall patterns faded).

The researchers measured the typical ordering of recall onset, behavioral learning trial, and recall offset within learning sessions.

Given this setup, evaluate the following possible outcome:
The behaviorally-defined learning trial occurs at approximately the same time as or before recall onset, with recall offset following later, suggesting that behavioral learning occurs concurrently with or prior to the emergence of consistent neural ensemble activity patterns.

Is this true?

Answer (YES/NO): NO